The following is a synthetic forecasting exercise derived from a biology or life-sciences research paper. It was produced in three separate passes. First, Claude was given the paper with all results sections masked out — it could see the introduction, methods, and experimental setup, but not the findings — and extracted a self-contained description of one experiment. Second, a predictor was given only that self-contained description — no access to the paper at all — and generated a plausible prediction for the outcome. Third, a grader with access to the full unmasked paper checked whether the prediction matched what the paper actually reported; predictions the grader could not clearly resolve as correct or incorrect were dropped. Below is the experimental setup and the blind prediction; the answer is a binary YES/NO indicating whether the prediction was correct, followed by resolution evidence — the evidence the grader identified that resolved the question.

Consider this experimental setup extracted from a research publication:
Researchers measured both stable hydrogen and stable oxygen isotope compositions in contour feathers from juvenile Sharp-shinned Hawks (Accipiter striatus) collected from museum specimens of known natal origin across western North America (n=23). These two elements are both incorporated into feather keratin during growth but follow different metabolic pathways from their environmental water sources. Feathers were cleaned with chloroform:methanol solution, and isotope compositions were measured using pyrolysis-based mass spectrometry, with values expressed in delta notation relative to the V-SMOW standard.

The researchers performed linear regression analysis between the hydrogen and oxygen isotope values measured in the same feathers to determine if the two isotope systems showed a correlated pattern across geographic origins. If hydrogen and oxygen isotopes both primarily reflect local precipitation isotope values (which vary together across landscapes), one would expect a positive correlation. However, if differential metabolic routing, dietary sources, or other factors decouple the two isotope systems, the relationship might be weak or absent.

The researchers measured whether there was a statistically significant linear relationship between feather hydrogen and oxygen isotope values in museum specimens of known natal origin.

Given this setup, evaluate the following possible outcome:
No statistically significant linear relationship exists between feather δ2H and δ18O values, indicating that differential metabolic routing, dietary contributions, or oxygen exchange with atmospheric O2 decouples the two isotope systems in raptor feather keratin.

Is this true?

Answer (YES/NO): NO